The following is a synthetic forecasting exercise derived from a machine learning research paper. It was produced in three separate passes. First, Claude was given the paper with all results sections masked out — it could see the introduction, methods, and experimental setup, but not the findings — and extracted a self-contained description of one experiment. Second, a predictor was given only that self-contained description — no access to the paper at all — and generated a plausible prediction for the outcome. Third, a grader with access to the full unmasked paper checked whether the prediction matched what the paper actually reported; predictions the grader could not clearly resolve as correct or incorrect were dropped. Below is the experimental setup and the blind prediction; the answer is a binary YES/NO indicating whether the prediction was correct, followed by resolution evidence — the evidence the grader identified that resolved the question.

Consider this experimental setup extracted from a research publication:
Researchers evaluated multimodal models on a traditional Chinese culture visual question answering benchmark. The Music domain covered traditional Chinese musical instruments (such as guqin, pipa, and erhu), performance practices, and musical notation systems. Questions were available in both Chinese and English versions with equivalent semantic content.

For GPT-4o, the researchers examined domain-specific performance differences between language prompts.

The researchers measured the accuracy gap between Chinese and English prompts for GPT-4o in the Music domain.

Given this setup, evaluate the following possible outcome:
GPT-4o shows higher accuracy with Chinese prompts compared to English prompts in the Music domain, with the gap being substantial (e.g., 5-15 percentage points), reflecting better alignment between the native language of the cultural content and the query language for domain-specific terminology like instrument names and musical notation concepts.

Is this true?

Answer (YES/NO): YES